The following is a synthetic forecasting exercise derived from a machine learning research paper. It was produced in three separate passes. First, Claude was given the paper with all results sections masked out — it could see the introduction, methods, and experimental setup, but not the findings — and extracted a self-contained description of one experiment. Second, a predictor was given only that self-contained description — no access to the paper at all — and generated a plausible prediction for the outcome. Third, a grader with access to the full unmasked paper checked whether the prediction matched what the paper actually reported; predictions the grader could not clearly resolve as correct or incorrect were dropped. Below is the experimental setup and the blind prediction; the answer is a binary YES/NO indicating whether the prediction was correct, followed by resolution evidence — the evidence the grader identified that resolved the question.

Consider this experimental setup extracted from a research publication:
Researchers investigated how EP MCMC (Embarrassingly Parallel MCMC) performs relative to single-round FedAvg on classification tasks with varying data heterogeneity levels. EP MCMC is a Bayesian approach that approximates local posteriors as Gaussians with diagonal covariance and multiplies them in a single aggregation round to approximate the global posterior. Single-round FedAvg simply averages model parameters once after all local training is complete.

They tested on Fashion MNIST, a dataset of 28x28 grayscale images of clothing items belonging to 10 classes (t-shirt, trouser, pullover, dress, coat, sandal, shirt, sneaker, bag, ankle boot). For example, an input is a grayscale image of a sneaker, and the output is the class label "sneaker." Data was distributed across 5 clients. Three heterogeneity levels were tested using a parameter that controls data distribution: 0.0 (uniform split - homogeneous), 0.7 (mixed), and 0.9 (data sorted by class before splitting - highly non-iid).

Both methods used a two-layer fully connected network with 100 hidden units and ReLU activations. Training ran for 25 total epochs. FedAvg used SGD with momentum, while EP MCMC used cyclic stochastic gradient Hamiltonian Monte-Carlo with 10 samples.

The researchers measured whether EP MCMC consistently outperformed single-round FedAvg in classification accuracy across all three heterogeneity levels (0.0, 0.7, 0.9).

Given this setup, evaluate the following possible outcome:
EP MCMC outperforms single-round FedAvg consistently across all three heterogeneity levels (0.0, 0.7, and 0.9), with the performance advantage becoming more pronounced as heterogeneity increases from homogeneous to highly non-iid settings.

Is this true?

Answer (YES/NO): NO